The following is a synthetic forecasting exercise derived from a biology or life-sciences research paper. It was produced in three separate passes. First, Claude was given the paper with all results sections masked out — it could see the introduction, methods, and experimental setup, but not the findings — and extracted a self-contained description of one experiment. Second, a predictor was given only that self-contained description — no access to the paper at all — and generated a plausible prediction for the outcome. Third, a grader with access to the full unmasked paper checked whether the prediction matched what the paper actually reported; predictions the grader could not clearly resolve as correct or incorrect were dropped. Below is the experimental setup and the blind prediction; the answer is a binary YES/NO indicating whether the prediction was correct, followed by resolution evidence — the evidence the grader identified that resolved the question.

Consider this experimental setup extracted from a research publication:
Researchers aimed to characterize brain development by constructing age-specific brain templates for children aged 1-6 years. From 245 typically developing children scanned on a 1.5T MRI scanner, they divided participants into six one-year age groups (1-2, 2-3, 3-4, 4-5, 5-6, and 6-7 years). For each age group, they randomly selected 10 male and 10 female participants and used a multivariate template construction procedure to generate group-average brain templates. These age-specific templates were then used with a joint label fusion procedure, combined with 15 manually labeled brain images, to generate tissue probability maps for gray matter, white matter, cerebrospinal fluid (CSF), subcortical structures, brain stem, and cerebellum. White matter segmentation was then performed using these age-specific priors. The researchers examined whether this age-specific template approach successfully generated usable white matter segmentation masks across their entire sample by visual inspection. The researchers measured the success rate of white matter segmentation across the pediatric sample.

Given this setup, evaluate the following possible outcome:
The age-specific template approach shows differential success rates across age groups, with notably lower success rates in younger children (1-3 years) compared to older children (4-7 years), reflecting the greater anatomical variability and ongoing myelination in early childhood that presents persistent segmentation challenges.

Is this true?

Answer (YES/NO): NO